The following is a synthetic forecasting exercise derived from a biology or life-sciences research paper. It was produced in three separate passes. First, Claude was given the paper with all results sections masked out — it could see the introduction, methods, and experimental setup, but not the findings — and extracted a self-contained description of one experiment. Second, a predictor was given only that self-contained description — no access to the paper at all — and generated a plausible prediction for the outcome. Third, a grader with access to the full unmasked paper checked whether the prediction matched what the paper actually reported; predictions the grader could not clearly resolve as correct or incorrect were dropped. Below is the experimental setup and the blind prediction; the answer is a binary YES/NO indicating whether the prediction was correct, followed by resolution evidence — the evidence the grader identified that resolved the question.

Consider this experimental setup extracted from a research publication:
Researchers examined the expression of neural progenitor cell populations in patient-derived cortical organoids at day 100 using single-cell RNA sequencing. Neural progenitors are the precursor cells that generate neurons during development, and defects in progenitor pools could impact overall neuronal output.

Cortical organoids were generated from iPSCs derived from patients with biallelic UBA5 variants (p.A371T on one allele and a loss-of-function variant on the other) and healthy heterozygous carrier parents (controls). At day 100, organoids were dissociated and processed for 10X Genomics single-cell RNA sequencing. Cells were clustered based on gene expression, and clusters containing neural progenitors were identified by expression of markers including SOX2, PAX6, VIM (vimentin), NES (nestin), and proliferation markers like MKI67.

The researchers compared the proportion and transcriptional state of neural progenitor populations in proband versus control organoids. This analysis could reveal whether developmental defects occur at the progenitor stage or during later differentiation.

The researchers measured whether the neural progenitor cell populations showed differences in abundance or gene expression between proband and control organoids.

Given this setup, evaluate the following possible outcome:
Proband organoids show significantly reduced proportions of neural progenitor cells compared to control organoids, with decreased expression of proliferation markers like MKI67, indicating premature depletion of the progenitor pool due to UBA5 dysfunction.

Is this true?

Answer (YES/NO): NO